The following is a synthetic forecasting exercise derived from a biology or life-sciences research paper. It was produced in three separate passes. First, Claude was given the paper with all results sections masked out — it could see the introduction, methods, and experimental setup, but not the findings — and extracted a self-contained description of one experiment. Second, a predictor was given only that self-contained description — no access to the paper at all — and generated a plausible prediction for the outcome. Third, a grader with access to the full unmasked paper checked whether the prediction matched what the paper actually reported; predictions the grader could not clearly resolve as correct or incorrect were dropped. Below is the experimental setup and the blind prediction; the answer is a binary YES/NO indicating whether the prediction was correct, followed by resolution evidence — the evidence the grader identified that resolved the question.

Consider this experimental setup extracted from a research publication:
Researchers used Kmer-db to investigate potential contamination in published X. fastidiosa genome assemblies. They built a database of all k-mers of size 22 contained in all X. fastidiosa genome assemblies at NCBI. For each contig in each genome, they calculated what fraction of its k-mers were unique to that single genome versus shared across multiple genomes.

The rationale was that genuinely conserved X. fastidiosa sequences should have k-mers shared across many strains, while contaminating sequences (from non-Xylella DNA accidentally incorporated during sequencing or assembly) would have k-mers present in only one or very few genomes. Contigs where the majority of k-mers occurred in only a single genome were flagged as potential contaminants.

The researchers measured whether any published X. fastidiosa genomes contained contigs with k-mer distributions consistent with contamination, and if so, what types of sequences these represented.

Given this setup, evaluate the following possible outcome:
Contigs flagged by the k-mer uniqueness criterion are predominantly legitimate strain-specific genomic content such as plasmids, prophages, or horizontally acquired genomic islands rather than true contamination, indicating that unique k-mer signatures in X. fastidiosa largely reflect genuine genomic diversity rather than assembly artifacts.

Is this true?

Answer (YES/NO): NO